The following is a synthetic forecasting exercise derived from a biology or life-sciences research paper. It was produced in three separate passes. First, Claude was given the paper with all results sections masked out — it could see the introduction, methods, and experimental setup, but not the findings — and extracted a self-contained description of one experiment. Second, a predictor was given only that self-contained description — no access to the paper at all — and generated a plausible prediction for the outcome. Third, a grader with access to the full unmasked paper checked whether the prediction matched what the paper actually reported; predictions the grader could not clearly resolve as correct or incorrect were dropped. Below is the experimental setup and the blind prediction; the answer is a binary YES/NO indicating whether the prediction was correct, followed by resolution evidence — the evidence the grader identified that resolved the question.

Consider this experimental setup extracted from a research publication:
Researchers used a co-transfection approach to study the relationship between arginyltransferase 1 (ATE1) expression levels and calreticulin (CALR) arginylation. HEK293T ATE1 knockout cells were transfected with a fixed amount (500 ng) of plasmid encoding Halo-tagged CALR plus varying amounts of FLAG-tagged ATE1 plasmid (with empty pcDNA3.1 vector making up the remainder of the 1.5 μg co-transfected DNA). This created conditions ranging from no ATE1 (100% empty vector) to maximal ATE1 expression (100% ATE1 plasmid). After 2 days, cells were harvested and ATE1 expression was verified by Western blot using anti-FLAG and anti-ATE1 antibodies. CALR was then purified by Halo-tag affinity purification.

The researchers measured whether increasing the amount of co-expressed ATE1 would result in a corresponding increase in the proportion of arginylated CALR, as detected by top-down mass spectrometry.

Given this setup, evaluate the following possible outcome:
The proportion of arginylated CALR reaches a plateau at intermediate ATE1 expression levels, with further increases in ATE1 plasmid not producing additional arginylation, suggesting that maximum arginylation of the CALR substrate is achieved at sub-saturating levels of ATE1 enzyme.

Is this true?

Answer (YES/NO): NO